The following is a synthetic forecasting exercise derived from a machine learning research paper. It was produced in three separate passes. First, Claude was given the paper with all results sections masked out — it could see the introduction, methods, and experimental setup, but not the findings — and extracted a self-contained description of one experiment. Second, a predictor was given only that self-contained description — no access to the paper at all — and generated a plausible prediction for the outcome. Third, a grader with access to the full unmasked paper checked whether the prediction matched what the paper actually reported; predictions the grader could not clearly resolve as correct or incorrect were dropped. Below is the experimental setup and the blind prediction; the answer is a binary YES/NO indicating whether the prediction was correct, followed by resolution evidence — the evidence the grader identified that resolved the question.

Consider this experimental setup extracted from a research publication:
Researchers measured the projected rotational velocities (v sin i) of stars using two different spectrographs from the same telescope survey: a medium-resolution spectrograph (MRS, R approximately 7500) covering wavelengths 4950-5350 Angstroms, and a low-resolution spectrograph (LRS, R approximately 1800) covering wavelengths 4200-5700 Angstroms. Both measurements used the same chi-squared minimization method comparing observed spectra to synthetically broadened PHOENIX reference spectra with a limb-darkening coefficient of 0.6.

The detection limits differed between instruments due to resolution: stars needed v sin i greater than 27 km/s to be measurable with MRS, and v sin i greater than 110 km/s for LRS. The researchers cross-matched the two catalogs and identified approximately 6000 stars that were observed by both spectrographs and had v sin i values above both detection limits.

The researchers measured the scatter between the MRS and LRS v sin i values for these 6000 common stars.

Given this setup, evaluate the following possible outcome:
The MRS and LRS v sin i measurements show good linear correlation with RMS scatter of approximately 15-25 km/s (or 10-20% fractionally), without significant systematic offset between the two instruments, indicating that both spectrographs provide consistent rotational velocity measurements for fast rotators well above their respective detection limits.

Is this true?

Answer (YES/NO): YES